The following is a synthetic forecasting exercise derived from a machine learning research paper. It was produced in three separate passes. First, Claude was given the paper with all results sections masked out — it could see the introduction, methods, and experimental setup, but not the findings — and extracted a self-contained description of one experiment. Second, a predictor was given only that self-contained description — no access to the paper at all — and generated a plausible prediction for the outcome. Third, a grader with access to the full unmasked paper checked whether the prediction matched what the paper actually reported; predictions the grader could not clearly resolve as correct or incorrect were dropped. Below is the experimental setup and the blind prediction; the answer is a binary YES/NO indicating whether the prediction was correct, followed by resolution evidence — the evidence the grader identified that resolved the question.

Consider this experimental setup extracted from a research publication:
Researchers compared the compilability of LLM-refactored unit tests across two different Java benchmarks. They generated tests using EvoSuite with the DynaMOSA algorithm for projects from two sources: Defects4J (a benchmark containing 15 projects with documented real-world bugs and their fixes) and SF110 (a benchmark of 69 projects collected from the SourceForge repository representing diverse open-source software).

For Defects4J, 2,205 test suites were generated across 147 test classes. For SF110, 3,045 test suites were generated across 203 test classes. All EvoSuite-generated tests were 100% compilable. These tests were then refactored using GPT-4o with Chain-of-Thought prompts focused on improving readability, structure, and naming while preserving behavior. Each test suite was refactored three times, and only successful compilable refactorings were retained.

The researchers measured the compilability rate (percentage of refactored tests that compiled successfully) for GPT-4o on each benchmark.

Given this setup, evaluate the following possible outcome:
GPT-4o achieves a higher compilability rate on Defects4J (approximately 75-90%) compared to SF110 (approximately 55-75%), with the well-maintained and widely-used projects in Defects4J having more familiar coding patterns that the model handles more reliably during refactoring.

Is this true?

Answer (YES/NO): NO